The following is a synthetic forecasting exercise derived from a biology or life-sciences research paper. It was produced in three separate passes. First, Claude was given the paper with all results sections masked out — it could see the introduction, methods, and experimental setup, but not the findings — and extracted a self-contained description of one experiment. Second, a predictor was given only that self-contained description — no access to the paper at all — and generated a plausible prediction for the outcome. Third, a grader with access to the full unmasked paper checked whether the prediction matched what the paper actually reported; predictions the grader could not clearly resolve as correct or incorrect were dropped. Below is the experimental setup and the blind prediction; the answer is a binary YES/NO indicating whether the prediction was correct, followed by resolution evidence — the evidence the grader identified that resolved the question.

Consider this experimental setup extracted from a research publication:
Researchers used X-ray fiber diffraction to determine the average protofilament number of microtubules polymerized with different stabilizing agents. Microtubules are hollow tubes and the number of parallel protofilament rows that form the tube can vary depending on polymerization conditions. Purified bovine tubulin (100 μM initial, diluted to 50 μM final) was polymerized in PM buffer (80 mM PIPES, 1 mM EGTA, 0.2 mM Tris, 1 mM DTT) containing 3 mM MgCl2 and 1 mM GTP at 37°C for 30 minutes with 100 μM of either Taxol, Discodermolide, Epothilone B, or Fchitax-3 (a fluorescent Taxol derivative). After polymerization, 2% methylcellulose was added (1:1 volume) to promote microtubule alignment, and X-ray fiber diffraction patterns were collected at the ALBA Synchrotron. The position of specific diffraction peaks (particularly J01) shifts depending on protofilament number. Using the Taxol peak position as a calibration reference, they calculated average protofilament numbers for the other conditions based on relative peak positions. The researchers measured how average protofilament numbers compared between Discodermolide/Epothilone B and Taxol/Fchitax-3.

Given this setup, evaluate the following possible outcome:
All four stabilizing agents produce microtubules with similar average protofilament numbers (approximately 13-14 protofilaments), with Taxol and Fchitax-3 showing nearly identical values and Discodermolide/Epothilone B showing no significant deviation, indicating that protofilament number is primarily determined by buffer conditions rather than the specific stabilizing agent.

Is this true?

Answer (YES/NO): NO